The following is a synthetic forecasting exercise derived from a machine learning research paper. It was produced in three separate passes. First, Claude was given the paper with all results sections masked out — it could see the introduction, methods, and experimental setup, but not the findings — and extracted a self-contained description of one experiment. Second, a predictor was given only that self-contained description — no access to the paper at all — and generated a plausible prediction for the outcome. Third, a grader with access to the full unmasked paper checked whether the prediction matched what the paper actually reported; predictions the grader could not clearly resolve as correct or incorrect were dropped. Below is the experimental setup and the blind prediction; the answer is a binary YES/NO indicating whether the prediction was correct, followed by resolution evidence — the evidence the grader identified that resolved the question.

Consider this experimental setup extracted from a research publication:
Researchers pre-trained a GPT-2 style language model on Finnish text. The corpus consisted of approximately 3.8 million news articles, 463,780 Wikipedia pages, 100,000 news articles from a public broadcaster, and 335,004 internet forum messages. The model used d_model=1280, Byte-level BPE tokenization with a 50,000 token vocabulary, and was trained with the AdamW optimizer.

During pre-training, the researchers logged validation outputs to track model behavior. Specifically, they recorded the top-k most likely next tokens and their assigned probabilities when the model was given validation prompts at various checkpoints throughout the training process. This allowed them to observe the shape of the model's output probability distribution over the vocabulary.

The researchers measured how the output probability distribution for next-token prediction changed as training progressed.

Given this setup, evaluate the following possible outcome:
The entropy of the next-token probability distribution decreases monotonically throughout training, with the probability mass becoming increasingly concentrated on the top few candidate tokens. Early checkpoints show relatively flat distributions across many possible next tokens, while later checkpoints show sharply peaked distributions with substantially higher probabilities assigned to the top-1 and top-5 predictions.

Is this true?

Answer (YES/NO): NO